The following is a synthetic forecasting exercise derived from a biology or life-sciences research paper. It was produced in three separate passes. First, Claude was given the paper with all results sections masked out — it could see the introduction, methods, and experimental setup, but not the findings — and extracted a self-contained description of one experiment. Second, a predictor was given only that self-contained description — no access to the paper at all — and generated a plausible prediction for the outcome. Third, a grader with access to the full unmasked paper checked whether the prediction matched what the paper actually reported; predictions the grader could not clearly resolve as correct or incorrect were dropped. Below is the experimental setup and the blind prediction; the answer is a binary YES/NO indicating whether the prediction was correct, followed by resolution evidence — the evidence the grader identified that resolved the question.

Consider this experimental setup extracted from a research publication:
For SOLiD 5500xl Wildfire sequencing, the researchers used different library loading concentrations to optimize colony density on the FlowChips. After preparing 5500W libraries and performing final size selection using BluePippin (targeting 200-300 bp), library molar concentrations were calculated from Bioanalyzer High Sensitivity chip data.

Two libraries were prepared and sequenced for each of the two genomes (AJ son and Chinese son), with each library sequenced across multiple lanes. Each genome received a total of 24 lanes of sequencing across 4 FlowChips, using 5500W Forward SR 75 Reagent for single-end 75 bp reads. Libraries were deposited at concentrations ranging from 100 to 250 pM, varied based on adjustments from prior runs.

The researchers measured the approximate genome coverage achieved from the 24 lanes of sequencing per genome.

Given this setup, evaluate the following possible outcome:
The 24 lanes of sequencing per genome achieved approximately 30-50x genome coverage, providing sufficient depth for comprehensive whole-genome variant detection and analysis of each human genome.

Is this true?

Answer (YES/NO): NO